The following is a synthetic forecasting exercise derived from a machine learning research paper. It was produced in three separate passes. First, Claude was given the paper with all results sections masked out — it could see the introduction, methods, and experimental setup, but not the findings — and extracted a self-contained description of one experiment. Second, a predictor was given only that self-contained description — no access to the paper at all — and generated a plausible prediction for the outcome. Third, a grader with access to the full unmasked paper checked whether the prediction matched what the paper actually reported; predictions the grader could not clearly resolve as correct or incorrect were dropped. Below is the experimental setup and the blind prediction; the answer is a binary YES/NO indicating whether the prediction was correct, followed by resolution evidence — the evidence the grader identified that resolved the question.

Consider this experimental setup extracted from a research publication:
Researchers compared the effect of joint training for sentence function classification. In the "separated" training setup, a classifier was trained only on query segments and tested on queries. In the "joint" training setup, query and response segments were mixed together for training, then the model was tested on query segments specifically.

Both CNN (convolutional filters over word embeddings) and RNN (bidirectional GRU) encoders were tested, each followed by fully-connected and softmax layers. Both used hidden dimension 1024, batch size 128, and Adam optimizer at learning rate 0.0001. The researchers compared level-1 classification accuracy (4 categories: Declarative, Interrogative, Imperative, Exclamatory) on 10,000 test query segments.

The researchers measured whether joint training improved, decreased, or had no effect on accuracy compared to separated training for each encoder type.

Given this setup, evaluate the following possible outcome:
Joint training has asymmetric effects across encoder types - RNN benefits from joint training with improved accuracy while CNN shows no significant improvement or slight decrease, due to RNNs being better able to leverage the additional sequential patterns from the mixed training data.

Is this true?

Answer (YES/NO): NO